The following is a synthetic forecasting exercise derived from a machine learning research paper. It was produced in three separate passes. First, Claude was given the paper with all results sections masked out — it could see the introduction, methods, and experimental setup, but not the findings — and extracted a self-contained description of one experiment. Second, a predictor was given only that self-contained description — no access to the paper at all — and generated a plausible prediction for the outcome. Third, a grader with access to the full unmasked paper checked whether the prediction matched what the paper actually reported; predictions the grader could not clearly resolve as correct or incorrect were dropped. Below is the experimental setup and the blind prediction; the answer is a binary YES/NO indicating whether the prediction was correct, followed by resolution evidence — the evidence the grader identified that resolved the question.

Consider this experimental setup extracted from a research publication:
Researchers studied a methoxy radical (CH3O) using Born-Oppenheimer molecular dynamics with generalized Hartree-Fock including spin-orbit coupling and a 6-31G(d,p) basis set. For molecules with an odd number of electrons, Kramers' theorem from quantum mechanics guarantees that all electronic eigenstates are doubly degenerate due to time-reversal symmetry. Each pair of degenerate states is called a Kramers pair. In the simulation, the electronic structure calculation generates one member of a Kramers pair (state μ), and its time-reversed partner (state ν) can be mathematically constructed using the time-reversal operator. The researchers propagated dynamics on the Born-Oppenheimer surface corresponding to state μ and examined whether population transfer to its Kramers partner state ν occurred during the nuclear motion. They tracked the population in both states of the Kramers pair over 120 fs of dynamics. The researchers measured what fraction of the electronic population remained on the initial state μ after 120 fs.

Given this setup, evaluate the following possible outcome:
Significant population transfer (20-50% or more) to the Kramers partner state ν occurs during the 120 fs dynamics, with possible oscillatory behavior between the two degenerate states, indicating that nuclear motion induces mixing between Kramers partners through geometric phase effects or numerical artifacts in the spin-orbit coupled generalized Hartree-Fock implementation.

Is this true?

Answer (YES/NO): NO